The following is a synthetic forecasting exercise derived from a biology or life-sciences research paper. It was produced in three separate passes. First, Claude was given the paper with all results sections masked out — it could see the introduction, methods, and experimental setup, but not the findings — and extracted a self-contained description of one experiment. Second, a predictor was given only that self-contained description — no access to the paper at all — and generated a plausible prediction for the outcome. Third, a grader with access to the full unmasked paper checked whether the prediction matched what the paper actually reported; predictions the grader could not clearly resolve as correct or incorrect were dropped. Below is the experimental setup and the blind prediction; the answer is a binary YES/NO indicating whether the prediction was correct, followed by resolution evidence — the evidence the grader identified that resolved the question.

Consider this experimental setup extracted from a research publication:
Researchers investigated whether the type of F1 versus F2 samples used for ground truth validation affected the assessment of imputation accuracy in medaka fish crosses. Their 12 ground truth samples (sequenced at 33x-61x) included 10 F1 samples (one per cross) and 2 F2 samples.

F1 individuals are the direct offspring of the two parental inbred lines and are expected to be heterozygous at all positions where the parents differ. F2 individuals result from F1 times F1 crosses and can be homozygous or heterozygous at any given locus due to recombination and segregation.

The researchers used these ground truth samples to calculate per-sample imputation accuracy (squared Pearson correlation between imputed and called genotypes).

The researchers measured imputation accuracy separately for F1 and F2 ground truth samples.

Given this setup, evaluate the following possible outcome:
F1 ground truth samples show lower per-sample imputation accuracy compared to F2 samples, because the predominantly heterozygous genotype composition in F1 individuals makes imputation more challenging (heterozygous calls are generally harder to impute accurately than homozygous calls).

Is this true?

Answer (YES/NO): NO